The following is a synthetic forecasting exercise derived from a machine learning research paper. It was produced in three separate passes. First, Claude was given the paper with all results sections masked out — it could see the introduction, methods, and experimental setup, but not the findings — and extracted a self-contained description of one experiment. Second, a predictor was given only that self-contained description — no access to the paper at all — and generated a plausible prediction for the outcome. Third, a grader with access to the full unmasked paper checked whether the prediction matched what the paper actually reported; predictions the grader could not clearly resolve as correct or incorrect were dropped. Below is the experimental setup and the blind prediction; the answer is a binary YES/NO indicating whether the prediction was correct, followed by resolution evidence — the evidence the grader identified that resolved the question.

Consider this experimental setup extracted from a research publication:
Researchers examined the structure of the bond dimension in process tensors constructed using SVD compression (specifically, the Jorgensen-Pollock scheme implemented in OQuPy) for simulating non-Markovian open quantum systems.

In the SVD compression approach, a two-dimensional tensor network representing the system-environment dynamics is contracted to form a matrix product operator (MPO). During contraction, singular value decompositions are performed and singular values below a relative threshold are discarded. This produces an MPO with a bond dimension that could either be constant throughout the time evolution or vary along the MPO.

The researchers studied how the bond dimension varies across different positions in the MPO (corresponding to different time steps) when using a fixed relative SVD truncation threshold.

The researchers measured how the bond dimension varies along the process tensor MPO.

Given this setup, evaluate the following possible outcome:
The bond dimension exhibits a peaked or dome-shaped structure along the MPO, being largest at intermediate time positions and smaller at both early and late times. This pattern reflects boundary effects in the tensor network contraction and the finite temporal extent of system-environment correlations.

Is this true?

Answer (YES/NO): YES